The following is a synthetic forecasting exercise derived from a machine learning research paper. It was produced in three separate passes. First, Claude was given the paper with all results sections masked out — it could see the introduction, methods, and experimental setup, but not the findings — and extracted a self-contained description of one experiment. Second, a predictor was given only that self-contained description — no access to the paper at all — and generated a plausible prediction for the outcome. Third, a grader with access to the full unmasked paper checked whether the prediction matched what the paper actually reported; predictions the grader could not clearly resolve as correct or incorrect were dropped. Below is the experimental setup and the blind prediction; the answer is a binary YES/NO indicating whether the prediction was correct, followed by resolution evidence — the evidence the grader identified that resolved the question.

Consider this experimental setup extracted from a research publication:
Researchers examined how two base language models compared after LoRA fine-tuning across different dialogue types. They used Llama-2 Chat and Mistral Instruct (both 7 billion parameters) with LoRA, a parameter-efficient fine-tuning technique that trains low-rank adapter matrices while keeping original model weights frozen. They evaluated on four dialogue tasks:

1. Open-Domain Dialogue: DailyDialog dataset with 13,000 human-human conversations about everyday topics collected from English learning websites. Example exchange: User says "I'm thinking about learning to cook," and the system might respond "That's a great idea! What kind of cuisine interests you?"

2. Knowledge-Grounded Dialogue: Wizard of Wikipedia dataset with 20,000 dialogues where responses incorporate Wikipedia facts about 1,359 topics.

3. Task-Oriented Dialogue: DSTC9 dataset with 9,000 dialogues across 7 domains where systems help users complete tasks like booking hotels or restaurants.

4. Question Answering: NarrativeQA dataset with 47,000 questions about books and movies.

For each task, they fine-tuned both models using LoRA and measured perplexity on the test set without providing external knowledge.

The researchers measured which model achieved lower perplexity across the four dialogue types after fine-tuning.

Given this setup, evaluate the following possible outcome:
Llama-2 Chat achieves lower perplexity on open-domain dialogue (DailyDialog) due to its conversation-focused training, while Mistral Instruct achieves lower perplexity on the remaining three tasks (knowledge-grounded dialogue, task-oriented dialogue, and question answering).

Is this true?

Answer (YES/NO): NO